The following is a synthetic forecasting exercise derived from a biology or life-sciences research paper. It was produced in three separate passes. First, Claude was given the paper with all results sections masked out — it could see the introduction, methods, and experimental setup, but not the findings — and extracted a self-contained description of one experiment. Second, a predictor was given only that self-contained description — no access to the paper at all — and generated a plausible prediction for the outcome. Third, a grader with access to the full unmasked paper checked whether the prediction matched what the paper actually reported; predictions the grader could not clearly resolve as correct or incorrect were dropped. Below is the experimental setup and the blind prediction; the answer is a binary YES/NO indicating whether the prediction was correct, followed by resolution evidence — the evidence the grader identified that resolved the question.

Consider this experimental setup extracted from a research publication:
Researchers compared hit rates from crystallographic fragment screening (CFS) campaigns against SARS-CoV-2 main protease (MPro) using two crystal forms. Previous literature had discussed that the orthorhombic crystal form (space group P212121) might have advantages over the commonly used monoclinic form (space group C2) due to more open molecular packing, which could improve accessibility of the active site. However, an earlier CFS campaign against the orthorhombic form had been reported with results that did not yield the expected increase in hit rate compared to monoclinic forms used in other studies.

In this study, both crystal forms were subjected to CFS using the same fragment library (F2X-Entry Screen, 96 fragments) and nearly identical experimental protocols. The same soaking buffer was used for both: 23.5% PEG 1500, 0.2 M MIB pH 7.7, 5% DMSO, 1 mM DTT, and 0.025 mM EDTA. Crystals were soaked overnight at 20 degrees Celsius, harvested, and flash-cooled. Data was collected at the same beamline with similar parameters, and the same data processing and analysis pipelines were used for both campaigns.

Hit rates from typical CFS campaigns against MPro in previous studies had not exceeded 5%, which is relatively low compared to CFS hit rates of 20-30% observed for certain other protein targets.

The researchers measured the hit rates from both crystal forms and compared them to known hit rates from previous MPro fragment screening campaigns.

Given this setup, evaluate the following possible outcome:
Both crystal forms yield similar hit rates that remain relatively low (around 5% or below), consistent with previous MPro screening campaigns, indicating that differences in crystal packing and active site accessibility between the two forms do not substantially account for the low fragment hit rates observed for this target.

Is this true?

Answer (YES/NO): NO